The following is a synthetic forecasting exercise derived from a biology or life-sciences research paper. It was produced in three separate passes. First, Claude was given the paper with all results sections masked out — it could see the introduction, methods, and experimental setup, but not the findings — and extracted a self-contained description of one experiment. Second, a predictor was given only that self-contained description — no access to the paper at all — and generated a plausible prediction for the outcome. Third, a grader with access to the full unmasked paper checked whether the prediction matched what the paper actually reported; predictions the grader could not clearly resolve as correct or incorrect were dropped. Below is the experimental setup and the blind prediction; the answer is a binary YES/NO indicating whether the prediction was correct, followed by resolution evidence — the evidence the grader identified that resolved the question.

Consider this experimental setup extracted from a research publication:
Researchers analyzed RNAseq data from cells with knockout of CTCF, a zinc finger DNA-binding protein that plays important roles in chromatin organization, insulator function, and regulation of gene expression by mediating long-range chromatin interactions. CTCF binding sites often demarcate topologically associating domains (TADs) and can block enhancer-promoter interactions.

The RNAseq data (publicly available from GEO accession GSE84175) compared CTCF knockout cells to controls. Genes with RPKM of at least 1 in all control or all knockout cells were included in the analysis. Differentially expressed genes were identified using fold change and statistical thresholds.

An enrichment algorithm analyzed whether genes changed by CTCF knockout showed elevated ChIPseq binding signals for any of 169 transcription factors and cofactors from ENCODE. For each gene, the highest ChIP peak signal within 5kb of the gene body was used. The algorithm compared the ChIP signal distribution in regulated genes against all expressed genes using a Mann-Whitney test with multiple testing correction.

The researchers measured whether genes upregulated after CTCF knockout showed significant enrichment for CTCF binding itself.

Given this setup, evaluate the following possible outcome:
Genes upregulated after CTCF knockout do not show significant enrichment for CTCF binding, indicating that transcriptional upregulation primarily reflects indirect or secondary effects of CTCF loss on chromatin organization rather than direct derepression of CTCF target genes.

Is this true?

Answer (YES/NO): YES